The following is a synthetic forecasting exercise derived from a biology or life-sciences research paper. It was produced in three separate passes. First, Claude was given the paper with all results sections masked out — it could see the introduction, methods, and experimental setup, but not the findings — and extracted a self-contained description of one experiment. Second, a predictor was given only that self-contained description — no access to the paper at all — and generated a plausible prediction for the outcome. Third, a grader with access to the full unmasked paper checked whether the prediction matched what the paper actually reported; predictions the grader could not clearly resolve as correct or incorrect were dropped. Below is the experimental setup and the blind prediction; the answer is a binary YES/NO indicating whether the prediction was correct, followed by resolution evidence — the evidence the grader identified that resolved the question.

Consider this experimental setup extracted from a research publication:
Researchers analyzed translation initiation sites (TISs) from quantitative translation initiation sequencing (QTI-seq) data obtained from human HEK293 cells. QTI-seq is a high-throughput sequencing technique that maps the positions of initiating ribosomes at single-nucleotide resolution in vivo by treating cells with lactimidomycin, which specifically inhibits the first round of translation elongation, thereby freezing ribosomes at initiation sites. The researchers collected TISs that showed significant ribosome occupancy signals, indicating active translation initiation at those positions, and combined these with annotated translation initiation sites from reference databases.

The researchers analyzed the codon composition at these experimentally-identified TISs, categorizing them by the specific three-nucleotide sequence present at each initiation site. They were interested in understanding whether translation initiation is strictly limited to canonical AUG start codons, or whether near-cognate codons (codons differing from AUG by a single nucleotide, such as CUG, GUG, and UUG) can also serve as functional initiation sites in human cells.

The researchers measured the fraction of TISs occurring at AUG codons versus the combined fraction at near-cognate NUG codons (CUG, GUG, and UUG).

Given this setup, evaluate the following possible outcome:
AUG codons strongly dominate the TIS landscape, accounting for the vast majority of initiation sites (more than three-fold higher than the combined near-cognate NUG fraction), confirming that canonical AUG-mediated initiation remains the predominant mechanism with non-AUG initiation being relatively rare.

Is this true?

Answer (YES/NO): NO